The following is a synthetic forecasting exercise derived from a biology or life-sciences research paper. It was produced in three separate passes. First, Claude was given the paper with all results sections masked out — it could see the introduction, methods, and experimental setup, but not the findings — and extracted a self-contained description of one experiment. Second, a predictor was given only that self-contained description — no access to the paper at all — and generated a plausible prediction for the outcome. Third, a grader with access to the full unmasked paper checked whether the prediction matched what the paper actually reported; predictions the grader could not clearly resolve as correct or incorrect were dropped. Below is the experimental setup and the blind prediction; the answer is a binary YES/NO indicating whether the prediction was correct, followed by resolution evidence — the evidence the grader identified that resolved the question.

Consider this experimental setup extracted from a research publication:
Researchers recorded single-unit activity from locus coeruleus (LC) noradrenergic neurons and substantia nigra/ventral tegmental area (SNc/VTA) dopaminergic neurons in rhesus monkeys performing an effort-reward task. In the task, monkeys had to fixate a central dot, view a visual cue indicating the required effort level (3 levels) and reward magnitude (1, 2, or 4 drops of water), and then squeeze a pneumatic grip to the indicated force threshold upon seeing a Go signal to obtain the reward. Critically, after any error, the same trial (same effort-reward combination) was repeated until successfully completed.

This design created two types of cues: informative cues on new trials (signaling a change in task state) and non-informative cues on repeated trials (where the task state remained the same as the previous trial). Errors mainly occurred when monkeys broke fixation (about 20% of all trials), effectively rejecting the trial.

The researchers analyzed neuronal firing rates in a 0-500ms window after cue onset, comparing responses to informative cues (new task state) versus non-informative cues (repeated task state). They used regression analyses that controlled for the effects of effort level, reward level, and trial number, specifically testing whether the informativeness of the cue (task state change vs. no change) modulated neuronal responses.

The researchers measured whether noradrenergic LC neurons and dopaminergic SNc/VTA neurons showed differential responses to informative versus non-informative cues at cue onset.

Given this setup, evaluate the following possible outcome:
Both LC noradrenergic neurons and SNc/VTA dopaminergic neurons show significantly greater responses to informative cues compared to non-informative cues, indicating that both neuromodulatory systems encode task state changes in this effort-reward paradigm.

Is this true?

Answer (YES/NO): NO